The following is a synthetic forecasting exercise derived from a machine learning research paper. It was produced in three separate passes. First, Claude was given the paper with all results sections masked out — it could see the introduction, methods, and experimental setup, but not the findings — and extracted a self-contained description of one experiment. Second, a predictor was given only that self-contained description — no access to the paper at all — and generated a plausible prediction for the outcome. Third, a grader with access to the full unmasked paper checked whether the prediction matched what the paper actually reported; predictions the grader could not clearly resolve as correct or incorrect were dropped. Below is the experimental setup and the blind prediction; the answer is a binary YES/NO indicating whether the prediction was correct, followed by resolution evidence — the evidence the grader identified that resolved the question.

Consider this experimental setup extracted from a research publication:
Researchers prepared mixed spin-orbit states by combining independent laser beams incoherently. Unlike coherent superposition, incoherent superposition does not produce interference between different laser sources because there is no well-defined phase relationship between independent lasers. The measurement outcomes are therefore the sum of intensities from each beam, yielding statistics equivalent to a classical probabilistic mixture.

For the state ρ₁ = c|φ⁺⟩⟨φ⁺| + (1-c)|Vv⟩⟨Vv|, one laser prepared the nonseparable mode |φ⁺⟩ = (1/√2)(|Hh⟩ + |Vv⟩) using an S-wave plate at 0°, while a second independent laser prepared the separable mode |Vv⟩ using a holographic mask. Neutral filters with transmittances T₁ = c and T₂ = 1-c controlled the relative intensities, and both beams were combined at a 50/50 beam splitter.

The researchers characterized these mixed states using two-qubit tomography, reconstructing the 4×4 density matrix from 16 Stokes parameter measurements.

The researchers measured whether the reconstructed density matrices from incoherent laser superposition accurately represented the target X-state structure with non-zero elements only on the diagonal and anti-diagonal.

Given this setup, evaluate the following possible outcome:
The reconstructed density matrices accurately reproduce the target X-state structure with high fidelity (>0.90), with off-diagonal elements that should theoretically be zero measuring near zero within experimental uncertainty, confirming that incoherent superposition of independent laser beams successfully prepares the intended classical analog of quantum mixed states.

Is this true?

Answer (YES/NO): NO